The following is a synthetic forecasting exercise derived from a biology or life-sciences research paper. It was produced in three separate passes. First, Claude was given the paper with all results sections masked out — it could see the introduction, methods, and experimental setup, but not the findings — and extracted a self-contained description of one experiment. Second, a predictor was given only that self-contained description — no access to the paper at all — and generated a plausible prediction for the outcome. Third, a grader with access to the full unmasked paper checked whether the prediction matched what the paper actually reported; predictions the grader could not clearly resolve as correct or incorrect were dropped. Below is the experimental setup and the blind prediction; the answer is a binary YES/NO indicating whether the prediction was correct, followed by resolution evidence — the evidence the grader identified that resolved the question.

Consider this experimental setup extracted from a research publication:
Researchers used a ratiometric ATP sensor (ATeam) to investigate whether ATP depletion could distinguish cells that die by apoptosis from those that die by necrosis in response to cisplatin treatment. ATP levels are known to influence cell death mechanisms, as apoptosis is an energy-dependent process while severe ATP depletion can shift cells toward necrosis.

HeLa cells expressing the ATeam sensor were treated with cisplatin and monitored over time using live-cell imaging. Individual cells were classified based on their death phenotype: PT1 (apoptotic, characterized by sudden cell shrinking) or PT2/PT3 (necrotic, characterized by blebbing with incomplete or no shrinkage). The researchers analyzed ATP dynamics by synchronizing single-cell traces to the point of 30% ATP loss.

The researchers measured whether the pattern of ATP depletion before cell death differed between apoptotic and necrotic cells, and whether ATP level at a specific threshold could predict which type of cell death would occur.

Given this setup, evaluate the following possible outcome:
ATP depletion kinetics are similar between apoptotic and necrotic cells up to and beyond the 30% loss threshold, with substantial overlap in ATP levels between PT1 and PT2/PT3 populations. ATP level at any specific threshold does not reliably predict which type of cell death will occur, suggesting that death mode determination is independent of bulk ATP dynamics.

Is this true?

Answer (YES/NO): NO